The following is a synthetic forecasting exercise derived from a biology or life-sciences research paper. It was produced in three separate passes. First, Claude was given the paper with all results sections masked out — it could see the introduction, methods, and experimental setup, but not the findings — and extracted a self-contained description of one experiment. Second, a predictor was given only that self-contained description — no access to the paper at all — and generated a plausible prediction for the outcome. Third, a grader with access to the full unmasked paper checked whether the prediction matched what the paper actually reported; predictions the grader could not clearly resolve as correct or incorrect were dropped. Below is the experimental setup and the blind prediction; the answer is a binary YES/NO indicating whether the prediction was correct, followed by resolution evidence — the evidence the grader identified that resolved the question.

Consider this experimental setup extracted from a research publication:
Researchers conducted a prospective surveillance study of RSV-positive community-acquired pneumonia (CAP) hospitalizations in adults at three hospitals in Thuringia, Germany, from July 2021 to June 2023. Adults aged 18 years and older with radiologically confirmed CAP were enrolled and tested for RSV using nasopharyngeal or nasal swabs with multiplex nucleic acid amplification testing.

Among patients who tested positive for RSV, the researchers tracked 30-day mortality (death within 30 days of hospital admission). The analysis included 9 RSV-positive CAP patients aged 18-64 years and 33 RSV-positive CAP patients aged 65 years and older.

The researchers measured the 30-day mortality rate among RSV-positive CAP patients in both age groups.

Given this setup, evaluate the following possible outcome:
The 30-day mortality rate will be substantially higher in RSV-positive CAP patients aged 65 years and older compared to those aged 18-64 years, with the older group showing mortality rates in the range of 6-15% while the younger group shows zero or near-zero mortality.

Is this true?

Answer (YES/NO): YES